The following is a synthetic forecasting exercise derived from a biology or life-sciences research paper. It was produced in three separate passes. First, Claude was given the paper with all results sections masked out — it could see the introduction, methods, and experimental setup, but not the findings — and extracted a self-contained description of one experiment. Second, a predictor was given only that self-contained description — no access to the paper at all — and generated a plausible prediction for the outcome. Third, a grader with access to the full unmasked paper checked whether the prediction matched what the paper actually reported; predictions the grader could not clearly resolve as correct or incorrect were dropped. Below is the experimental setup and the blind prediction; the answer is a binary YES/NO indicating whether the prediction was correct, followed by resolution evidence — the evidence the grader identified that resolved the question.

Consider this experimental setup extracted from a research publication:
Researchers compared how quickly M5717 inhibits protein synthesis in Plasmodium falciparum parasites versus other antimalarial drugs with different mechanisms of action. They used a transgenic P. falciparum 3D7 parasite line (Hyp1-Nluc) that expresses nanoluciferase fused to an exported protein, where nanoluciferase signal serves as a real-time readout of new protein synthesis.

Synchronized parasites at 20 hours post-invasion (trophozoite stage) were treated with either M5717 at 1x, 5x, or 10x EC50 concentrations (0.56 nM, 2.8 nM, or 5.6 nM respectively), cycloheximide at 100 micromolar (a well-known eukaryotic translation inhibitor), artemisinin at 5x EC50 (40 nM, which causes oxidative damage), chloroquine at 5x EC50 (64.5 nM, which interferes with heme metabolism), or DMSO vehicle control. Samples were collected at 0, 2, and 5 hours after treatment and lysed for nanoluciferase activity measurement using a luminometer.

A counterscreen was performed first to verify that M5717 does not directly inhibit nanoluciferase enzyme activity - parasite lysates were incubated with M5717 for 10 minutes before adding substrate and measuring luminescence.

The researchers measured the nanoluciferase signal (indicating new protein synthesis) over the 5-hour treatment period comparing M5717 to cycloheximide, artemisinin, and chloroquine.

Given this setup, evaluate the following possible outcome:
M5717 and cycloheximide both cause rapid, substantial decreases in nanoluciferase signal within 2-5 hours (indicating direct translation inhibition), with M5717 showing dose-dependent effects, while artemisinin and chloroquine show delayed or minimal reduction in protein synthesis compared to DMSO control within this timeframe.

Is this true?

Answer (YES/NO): NO